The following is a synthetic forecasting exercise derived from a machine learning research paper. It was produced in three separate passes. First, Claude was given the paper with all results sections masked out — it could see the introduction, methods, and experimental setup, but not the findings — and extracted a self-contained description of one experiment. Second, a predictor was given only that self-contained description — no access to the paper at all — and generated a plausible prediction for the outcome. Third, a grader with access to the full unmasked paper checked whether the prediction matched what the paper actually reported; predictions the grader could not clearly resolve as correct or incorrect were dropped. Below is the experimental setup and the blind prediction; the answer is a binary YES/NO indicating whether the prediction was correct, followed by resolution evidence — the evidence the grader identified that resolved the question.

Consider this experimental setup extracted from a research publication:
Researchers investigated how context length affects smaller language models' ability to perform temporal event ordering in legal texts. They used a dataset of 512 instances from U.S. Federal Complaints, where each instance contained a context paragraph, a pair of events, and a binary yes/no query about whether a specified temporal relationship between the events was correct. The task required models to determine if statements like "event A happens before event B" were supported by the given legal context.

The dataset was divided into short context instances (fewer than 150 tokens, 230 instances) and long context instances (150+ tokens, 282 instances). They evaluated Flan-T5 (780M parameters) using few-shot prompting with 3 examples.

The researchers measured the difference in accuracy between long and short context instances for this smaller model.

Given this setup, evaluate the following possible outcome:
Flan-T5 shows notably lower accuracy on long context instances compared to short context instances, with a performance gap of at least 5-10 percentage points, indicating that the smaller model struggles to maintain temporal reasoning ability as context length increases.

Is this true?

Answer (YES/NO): NO